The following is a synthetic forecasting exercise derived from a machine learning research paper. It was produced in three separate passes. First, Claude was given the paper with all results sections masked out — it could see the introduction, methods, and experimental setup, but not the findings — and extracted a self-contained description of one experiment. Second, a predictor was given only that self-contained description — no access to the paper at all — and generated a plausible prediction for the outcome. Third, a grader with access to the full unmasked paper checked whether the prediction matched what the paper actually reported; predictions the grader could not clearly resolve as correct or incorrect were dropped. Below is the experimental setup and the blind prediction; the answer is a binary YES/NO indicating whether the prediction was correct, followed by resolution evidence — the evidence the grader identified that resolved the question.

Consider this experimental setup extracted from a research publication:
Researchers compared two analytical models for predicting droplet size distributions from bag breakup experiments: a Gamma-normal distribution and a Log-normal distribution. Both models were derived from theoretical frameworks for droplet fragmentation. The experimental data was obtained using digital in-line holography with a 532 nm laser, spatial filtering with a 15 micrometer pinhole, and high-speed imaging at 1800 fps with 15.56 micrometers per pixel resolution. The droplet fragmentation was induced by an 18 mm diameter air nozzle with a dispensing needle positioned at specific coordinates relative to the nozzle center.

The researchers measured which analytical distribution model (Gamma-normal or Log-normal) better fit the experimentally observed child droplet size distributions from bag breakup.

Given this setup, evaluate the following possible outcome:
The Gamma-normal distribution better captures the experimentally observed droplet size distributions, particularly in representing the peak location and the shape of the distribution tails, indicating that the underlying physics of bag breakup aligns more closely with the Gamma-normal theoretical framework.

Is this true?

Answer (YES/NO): YES